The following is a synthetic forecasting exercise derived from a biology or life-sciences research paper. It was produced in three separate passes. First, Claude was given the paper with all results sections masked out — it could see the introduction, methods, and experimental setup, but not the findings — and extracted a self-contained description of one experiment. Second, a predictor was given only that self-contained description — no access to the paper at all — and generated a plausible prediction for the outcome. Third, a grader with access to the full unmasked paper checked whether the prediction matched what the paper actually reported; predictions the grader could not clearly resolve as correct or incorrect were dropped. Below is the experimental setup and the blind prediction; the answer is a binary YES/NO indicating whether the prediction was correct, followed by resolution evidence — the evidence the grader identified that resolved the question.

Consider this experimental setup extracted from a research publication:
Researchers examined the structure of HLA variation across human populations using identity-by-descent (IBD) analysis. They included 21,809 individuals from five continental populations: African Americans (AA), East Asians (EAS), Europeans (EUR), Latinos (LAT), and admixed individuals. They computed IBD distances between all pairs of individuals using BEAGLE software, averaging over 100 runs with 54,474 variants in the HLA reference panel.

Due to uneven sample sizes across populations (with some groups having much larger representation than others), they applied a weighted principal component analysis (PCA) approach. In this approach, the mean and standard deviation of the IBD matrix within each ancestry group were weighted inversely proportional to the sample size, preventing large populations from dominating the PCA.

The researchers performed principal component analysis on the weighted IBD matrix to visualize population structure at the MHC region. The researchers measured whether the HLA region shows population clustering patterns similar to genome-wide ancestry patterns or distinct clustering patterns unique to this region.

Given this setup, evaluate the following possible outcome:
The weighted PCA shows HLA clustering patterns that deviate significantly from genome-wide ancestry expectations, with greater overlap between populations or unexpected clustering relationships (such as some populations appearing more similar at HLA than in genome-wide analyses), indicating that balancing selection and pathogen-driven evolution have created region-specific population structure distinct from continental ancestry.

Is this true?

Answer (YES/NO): NO